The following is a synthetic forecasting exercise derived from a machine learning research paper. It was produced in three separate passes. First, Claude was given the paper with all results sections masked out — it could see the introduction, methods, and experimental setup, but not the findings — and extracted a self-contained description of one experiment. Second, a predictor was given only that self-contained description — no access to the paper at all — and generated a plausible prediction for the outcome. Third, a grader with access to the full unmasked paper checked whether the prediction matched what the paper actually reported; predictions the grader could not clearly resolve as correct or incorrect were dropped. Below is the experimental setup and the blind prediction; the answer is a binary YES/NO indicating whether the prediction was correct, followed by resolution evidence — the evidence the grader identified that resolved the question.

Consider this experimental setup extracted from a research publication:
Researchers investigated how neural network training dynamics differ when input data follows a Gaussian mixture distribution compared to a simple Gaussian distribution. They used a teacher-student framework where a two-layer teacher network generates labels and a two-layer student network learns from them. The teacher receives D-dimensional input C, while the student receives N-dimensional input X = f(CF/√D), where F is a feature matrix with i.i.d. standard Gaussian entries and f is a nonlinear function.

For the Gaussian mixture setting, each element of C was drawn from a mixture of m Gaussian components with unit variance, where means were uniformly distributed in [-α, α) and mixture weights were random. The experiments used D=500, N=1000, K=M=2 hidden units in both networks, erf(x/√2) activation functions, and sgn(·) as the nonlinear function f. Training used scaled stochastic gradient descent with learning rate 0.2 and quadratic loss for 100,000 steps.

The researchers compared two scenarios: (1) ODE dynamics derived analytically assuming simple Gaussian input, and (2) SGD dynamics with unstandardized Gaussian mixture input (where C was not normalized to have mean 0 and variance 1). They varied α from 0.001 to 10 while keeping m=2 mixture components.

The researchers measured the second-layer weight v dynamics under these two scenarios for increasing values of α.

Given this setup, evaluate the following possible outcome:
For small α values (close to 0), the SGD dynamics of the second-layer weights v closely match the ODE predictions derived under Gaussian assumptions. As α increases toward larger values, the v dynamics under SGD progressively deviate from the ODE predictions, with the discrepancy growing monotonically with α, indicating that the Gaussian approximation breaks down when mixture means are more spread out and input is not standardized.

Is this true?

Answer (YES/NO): YES